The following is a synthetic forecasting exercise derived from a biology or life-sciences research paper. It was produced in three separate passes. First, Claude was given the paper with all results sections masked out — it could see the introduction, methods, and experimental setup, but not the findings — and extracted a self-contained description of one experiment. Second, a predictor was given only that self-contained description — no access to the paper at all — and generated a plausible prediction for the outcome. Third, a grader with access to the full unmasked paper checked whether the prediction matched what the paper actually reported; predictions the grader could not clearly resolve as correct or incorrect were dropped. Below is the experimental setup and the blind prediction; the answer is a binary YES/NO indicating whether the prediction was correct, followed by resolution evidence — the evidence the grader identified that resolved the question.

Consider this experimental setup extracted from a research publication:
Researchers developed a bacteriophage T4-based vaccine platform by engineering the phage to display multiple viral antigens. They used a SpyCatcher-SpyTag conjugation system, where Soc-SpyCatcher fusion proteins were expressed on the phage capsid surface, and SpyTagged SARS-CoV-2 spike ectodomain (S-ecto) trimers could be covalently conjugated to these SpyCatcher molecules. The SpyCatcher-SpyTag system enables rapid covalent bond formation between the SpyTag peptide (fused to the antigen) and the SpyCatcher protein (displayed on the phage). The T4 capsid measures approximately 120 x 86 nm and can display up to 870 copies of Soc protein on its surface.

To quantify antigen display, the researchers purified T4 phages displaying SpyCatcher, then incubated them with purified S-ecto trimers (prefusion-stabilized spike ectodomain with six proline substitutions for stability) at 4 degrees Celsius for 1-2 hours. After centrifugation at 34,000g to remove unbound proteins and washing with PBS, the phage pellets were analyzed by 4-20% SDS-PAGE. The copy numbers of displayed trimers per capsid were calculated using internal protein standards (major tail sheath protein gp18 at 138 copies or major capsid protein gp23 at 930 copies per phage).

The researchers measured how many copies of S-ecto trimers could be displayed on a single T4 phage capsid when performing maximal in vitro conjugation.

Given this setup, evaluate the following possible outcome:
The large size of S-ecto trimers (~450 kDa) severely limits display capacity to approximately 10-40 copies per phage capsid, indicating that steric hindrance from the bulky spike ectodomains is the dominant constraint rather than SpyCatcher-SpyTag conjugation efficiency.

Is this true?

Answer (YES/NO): NO